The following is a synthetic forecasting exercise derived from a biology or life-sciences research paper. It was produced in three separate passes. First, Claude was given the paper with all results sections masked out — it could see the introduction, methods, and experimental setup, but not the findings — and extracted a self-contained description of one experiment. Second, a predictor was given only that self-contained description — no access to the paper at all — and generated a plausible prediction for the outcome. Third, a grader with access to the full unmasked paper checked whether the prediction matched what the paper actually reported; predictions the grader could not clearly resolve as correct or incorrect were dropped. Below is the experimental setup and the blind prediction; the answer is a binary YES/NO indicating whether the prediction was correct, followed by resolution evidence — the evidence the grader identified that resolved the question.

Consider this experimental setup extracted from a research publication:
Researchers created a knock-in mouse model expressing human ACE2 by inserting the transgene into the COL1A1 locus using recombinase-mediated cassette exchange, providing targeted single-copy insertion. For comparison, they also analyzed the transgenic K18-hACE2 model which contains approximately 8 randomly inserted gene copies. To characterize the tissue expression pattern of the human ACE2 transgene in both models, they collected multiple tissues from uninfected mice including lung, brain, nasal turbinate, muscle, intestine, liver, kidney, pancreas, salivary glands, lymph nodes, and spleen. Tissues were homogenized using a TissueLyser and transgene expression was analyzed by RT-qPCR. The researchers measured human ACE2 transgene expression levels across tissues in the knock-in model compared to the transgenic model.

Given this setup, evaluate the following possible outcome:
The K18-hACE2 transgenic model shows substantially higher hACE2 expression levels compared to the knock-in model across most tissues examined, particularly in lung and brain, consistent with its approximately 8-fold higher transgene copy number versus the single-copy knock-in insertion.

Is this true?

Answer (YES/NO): NO